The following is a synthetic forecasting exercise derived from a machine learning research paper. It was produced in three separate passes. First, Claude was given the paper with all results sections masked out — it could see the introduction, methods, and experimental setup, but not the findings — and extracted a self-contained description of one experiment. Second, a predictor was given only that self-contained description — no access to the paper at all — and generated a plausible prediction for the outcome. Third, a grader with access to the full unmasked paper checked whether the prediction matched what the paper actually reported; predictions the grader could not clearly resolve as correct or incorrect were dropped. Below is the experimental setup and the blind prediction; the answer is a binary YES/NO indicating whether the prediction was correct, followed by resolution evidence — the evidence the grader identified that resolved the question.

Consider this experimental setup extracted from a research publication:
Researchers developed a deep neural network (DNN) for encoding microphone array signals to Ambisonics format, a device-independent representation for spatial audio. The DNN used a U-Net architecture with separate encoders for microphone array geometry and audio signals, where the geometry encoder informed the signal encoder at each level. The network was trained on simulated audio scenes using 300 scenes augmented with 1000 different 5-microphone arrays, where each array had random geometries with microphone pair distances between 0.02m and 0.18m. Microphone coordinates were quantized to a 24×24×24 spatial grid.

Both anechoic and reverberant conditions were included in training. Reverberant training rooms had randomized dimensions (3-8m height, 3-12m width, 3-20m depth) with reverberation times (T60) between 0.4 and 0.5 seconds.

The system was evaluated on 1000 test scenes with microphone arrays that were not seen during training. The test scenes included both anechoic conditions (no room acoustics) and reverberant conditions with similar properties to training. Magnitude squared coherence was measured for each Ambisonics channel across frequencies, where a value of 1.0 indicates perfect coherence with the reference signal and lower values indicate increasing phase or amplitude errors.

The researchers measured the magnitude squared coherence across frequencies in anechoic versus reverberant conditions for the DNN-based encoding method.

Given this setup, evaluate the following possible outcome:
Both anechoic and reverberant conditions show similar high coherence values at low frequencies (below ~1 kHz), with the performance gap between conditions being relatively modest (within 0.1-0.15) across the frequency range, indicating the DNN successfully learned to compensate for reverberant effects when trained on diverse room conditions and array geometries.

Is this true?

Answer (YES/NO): NO